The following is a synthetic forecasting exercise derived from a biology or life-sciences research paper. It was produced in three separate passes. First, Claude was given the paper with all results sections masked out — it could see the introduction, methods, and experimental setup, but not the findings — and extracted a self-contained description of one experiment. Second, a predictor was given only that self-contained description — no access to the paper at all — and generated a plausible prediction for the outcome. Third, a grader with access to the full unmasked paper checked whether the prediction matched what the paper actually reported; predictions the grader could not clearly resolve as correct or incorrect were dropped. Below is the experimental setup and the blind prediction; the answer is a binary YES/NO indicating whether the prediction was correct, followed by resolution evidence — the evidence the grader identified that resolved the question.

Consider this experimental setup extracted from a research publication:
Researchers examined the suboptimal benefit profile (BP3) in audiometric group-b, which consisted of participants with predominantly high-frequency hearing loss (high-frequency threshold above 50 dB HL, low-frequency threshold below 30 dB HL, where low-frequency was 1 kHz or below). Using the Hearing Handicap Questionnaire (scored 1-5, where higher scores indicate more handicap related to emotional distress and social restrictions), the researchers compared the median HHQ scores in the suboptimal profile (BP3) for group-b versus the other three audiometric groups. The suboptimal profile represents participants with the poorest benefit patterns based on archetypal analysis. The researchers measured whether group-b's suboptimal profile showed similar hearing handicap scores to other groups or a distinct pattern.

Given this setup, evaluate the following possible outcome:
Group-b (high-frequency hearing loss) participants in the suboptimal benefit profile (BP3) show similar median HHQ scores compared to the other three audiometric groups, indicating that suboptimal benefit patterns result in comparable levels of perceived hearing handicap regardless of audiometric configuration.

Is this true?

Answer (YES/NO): NO